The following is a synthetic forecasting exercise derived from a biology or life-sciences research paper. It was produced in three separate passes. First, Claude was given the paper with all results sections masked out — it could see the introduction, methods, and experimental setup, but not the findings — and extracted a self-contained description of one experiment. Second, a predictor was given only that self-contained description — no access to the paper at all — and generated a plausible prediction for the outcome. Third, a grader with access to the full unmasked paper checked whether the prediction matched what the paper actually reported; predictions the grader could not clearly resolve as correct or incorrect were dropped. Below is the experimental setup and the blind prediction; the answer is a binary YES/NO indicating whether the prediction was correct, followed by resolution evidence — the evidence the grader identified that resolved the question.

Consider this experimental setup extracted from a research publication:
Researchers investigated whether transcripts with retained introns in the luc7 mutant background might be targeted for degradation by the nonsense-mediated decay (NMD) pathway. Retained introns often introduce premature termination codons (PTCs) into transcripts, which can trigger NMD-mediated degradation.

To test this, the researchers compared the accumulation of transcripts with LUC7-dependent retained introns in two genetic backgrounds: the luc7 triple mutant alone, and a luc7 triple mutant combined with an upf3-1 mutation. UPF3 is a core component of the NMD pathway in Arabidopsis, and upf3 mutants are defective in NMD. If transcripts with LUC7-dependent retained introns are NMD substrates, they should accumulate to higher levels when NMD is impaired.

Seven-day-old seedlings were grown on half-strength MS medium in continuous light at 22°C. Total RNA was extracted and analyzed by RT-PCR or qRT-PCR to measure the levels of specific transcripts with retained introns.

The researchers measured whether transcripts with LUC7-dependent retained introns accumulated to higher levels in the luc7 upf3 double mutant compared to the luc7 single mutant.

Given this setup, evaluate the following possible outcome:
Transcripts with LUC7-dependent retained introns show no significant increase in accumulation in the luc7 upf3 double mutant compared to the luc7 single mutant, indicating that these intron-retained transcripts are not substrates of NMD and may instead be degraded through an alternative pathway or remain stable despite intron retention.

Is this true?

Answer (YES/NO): YES